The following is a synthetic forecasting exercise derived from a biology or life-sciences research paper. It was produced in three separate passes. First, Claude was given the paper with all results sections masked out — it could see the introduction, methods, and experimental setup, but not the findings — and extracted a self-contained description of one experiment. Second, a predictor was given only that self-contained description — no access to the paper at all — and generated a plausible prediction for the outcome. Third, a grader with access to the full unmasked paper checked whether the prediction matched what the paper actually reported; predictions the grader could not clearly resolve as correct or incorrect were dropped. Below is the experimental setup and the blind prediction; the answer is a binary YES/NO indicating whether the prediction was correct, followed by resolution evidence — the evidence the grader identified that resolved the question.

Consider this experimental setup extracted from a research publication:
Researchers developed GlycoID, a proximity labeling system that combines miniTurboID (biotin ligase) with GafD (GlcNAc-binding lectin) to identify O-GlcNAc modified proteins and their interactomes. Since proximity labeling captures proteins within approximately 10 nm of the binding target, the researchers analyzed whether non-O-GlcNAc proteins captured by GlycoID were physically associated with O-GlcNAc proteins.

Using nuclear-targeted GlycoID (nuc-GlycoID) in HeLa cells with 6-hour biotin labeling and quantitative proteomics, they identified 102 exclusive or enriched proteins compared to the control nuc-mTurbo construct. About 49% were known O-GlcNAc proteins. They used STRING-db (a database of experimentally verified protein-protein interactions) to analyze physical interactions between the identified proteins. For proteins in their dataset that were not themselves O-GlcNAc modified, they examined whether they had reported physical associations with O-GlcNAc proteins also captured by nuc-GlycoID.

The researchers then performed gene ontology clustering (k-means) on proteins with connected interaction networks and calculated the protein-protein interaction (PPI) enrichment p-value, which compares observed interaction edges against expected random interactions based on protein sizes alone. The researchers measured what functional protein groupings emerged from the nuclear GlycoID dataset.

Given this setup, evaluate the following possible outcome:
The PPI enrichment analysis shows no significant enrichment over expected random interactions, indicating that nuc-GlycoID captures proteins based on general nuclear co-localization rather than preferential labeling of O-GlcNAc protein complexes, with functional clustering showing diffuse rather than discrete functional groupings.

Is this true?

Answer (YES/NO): NO